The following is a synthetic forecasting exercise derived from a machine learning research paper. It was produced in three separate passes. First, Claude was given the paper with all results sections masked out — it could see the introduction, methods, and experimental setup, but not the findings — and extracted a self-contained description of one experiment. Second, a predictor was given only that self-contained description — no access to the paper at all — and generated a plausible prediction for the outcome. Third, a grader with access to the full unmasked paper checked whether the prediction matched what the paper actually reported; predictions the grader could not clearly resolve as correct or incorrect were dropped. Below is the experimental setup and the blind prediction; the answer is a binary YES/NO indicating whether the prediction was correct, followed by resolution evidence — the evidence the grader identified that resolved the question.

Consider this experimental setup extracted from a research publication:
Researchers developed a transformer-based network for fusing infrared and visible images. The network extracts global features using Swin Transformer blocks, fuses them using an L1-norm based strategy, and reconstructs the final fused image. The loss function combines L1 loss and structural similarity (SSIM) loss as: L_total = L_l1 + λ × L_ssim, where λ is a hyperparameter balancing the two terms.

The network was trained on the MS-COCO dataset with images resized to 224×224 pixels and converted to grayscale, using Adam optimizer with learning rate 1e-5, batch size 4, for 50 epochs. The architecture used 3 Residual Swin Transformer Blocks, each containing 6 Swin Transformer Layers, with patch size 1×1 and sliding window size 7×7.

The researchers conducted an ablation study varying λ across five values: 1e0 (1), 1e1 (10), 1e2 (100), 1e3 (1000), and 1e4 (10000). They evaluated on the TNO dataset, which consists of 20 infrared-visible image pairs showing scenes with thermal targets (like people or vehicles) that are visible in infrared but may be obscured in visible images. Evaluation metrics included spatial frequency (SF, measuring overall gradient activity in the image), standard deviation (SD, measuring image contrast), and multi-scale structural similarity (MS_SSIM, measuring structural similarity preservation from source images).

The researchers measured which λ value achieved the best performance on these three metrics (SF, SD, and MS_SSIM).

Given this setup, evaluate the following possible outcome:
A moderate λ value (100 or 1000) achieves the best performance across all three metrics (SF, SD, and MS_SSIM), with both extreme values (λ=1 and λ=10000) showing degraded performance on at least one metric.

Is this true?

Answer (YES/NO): YES